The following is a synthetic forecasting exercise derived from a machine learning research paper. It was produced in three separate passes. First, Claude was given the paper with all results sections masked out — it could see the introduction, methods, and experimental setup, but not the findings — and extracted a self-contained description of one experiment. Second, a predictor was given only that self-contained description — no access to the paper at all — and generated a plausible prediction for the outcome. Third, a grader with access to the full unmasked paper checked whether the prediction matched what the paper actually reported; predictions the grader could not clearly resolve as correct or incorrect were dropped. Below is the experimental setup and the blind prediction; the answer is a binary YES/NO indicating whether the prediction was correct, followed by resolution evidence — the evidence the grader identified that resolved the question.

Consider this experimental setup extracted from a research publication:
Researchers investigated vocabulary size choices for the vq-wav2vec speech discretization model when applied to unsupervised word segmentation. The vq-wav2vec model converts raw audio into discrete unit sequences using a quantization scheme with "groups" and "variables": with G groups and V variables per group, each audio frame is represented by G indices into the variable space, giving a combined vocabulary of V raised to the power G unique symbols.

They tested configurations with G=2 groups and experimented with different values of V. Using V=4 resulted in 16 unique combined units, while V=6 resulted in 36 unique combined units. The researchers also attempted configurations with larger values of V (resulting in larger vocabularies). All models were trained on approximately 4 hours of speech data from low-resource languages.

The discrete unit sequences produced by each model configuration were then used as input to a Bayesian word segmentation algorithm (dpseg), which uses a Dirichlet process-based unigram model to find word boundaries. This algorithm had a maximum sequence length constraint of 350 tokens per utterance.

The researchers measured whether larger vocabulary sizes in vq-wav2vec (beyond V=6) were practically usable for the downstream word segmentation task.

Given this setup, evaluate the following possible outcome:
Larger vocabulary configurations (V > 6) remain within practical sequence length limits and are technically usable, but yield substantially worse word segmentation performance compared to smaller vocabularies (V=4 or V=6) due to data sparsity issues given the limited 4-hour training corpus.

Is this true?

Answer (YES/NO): NO